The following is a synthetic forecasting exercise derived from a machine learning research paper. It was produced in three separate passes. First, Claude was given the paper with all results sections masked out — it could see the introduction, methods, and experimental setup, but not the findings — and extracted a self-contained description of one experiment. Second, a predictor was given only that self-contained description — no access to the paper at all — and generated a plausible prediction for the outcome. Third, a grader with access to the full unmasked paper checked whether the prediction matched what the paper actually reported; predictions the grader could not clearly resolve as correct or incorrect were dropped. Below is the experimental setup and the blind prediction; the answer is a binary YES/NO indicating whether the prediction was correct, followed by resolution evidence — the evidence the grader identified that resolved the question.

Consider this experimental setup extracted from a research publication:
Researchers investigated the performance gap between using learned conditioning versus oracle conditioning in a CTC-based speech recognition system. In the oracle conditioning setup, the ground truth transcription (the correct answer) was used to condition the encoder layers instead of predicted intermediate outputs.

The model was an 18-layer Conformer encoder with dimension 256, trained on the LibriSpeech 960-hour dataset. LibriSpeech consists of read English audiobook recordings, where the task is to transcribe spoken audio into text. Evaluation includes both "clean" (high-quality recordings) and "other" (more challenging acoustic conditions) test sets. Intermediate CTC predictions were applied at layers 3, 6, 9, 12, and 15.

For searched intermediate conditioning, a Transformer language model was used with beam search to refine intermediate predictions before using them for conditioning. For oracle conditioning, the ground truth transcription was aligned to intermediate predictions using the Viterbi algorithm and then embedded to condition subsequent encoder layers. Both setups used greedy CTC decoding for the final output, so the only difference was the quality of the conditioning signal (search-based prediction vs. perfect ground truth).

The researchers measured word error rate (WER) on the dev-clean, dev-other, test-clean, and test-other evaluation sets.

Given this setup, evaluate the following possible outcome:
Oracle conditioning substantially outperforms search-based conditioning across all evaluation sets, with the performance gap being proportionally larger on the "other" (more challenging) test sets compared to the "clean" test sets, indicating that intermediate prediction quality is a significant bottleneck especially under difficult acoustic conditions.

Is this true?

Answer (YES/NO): YES